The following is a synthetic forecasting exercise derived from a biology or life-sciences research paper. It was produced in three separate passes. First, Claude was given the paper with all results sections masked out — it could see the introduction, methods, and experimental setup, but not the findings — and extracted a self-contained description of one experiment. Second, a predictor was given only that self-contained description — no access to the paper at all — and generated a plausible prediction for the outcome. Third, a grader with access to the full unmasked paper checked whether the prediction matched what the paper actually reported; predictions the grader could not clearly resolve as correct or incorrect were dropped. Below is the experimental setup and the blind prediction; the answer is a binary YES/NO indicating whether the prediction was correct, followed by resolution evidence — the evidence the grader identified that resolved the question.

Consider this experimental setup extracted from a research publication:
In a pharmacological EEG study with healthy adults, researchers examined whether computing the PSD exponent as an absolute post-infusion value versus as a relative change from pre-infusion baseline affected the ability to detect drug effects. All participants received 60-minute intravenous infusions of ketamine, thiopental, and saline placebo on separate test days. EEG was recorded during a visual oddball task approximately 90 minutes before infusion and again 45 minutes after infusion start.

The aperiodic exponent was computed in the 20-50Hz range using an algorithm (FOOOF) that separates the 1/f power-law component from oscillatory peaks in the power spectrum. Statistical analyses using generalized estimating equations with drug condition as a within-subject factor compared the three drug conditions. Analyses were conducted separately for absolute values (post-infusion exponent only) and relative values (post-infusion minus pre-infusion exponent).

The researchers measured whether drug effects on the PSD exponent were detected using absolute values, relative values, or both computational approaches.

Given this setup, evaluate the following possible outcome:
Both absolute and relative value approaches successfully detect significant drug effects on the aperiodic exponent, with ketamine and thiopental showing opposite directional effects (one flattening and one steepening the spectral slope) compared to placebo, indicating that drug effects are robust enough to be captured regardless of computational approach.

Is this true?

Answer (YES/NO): YES